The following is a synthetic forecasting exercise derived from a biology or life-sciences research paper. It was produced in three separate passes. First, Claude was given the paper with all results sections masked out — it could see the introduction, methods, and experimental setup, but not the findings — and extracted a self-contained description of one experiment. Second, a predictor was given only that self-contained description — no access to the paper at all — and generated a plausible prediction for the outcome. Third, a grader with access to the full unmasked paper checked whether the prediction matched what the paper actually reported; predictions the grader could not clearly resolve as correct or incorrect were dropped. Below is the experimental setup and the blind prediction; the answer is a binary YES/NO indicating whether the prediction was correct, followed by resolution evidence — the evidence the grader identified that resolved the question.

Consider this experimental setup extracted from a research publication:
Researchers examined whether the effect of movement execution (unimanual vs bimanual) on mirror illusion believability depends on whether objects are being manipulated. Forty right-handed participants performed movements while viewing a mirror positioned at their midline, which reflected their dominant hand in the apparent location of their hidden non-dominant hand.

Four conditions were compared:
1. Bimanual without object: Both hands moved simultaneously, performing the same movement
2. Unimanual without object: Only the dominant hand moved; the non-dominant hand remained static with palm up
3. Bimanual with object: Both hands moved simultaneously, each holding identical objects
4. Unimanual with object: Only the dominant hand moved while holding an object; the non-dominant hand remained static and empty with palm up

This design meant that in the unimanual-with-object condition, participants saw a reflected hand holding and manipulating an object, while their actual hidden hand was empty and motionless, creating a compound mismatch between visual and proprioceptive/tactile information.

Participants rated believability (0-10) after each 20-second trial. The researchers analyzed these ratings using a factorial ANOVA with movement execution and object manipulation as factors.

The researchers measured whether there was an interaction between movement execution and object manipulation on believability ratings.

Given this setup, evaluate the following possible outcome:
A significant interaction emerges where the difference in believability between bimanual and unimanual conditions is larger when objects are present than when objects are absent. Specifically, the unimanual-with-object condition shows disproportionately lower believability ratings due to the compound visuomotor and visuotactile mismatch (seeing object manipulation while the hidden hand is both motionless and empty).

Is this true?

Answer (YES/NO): NO